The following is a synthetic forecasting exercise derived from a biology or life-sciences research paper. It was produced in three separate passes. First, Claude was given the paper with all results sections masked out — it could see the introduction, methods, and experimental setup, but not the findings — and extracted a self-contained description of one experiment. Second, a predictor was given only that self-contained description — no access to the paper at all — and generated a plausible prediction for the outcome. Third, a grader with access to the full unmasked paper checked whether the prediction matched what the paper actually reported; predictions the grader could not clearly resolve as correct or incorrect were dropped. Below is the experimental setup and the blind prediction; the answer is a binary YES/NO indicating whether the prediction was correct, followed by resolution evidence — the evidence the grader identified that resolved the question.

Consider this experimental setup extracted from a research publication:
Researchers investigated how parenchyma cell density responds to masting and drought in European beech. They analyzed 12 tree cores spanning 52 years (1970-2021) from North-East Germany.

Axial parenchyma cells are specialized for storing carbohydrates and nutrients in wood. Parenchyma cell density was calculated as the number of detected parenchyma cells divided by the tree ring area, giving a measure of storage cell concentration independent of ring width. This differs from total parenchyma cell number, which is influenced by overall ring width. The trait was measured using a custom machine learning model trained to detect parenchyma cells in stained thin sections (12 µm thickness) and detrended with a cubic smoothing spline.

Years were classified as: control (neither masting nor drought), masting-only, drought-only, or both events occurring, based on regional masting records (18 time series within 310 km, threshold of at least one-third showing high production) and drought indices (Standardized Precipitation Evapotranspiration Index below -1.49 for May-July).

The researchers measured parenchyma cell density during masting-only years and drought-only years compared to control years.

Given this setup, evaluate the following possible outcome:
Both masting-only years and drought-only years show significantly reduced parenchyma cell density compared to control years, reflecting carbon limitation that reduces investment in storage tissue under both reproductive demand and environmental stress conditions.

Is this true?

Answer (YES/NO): NO